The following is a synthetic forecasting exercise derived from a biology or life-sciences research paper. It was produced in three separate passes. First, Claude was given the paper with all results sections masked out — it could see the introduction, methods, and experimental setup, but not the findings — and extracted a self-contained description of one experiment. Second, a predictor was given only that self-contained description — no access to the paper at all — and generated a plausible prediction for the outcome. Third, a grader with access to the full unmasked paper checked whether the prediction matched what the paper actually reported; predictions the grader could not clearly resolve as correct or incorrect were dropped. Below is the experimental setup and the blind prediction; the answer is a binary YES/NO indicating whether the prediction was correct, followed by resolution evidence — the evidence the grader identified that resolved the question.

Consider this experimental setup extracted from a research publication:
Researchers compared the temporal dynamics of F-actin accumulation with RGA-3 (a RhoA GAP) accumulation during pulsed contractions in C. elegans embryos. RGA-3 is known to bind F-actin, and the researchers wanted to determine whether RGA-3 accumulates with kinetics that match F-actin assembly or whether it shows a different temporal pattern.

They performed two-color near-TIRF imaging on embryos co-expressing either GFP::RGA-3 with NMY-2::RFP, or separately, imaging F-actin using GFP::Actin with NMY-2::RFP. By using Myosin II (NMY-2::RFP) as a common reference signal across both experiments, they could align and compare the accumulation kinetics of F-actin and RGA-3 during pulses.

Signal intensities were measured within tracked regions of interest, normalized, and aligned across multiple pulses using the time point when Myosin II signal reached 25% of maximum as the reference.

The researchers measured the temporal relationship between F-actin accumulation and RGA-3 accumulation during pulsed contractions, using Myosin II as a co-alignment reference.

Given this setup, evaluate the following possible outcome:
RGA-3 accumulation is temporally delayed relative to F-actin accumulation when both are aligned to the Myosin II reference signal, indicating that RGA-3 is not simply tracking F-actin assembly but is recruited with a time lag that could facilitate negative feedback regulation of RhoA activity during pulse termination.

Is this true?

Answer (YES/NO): NO